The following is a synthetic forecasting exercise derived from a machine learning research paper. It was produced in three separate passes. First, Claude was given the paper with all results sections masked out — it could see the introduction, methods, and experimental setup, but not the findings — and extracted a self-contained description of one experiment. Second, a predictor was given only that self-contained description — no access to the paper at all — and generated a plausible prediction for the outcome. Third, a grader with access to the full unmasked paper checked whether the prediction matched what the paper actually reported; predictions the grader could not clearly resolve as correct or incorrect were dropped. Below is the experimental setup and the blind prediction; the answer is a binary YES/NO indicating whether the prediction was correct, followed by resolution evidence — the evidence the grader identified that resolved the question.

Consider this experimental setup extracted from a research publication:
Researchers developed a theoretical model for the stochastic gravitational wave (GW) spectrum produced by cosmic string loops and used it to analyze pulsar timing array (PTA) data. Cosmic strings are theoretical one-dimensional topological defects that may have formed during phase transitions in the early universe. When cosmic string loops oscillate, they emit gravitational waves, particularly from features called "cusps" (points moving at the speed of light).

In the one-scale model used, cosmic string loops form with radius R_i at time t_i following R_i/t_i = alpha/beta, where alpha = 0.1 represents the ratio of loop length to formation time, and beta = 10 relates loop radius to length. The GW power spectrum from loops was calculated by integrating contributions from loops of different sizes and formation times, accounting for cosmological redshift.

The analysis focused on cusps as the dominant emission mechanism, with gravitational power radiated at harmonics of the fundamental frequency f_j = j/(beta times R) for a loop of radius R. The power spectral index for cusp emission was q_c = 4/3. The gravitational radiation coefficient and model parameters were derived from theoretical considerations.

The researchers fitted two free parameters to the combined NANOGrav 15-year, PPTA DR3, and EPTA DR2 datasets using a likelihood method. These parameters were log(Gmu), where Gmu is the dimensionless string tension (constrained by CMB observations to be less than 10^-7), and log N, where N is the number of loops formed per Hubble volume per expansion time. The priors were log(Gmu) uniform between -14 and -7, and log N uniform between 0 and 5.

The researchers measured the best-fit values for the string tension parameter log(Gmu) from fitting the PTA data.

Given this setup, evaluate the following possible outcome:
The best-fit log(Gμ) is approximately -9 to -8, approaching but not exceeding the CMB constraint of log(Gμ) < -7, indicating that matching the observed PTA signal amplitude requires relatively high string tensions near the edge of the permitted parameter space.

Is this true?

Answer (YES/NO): NO